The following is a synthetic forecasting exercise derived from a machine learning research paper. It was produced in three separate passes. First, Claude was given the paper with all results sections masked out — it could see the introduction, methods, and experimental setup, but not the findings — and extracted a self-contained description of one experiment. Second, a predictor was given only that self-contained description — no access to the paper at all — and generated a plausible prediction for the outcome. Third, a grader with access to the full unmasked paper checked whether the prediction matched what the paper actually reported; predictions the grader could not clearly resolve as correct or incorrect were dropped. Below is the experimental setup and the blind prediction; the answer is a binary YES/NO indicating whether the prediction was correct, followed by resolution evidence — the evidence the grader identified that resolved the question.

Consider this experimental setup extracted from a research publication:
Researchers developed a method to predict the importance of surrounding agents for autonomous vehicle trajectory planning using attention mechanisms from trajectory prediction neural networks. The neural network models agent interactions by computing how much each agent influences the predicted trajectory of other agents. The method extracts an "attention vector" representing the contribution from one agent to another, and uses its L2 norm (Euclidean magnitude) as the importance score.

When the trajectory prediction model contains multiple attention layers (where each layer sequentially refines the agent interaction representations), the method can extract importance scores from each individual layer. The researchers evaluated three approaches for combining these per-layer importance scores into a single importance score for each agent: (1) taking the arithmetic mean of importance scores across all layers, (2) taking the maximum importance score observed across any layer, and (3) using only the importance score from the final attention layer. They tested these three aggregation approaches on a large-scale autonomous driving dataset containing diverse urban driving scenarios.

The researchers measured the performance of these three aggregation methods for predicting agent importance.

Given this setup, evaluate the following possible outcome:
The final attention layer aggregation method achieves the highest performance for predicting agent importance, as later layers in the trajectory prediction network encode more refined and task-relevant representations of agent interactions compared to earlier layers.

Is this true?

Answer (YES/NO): NO